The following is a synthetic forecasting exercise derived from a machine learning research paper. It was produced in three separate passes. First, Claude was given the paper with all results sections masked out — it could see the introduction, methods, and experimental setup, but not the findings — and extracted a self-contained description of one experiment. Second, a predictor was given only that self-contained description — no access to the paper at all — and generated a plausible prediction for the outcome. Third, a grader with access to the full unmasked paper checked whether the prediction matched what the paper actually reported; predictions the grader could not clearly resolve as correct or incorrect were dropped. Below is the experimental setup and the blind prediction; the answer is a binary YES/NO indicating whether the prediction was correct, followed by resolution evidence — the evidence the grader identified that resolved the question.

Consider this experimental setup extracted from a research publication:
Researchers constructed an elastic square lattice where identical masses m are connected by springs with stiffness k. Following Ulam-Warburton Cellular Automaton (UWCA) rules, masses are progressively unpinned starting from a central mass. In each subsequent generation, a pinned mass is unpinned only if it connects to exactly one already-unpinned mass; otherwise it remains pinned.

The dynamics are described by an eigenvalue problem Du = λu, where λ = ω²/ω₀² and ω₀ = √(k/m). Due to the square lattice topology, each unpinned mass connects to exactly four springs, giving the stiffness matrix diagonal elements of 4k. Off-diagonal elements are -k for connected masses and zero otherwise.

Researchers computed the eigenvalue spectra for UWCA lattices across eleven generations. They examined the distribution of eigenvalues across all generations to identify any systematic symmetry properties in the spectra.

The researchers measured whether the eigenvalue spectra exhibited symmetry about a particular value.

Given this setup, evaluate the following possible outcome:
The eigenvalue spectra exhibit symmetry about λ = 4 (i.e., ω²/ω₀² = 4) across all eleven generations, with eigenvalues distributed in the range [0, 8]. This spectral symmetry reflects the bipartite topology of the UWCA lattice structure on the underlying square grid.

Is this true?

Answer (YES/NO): NO